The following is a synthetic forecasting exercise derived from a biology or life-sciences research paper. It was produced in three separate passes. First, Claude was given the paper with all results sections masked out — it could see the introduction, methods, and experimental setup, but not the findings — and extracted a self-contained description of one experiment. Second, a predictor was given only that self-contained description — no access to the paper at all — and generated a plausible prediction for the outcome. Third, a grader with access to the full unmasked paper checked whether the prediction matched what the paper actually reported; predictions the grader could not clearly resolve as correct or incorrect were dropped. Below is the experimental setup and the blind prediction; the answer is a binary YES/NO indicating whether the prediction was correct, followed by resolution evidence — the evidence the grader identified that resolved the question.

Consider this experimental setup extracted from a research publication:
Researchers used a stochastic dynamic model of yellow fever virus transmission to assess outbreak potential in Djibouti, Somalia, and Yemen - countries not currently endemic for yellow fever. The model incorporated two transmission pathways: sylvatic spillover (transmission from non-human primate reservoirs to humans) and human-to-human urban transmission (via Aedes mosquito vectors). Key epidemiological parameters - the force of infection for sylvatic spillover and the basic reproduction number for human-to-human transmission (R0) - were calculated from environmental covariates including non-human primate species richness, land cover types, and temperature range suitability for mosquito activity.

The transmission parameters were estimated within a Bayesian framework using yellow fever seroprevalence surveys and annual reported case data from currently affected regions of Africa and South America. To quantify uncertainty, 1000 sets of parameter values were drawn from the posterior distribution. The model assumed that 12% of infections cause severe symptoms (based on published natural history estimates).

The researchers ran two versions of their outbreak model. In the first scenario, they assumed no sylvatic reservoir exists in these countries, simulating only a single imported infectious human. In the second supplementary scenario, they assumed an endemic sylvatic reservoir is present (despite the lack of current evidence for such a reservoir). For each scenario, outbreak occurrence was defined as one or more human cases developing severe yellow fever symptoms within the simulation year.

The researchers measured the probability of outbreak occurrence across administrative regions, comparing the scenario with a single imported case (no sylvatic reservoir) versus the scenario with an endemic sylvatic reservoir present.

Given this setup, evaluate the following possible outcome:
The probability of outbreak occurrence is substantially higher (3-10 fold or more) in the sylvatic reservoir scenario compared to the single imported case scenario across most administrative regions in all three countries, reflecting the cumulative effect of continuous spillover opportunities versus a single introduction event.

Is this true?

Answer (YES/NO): NO